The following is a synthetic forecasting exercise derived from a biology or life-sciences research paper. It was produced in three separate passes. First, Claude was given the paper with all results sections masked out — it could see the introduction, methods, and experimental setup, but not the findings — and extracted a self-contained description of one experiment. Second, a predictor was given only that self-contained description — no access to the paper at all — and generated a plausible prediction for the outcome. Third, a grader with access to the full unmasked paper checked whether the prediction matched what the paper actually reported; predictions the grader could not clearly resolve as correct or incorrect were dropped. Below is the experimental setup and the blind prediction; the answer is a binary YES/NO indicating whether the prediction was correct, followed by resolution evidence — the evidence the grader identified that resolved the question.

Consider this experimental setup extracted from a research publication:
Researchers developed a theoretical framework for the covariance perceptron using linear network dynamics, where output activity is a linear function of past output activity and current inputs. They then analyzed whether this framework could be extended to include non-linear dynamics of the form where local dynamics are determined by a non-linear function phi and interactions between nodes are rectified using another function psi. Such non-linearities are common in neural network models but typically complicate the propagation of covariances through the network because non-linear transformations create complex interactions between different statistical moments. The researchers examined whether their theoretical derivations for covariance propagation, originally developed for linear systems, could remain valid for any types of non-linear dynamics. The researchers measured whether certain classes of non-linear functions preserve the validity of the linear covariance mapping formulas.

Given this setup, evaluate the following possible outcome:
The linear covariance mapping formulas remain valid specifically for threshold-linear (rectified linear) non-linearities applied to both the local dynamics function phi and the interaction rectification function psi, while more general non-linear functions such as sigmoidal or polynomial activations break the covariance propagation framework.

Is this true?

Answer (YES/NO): NO